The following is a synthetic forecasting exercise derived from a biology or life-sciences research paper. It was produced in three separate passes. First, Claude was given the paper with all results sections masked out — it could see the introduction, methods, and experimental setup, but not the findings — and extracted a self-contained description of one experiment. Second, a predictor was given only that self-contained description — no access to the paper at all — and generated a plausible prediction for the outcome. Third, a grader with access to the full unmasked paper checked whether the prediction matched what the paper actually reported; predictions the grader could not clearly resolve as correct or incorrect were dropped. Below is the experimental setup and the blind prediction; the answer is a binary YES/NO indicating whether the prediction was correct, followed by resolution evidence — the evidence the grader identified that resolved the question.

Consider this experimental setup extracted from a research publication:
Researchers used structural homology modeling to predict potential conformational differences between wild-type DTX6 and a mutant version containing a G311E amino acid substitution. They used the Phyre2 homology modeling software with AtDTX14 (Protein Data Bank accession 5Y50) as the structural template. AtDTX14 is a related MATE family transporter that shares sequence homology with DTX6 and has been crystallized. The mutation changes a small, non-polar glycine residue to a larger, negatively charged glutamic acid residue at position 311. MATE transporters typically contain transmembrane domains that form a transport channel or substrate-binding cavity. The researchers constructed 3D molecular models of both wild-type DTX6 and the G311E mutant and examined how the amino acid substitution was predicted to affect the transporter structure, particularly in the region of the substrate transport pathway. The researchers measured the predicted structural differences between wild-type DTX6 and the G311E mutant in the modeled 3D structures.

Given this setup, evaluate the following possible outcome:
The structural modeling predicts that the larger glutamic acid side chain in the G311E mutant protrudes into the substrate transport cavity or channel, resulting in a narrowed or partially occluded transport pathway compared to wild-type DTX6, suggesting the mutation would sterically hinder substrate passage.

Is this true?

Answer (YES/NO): NO